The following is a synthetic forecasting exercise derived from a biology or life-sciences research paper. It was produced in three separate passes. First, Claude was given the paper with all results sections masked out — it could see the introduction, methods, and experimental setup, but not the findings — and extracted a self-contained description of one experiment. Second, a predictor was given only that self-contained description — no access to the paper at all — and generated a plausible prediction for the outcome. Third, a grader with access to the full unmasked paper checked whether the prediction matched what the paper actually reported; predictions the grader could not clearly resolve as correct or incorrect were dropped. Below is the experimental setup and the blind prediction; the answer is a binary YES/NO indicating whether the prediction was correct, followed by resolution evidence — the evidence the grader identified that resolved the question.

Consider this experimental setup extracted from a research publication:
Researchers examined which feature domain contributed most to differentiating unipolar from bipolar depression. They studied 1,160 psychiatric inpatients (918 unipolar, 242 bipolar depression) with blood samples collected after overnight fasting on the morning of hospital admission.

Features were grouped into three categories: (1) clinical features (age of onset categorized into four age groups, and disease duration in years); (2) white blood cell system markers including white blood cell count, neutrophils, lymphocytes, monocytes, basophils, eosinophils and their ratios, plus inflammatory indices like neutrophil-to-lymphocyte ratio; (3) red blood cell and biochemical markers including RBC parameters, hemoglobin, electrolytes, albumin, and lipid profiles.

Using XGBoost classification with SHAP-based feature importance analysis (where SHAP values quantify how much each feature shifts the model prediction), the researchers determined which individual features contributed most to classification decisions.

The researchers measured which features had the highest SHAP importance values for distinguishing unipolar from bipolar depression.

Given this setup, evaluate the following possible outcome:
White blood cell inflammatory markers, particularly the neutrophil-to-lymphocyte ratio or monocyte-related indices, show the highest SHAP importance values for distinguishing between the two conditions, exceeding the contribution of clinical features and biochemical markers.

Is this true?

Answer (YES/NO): NO